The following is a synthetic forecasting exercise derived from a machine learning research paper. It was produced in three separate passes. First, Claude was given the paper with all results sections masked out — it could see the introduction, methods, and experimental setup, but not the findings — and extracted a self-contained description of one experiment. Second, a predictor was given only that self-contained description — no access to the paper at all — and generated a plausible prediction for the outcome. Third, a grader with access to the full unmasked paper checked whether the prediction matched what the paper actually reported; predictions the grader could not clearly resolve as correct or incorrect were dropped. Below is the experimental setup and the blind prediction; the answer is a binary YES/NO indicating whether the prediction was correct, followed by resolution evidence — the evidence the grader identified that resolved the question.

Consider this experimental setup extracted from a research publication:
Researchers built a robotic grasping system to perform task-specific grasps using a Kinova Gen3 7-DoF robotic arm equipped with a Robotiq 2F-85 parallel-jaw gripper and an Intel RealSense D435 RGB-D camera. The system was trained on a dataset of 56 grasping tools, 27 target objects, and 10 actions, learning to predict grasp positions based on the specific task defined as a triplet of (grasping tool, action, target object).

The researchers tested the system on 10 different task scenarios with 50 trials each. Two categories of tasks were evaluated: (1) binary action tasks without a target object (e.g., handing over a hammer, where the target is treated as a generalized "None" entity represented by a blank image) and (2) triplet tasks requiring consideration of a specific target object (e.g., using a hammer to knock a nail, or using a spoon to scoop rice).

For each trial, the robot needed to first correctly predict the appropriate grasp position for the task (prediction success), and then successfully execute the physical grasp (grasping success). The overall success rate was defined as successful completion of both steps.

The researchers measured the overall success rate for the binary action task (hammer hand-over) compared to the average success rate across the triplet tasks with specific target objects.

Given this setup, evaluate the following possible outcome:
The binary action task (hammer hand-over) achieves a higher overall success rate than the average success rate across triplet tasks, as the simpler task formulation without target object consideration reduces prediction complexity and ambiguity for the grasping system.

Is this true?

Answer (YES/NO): YES